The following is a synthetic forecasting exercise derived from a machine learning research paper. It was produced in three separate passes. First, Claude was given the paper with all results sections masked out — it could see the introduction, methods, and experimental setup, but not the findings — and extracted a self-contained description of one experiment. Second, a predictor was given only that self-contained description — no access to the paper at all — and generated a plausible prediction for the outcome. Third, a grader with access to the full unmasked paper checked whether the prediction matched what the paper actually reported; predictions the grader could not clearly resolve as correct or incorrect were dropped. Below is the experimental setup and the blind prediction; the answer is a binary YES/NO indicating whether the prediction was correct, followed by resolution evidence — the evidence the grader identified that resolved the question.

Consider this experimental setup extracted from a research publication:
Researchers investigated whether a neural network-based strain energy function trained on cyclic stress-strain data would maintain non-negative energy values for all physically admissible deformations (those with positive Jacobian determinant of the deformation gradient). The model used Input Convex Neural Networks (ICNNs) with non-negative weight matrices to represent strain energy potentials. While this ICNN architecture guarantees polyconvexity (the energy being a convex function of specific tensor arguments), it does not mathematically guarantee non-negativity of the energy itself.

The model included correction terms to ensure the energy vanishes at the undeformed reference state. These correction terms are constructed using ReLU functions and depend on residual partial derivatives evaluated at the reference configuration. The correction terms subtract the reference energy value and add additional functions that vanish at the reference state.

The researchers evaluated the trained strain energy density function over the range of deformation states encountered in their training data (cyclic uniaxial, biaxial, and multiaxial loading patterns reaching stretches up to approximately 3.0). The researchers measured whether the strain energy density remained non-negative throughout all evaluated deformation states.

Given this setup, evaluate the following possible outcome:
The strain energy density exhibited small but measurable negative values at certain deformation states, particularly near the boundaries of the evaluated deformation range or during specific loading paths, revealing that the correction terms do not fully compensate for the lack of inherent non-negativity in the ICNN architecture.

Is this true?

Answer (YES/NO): NO